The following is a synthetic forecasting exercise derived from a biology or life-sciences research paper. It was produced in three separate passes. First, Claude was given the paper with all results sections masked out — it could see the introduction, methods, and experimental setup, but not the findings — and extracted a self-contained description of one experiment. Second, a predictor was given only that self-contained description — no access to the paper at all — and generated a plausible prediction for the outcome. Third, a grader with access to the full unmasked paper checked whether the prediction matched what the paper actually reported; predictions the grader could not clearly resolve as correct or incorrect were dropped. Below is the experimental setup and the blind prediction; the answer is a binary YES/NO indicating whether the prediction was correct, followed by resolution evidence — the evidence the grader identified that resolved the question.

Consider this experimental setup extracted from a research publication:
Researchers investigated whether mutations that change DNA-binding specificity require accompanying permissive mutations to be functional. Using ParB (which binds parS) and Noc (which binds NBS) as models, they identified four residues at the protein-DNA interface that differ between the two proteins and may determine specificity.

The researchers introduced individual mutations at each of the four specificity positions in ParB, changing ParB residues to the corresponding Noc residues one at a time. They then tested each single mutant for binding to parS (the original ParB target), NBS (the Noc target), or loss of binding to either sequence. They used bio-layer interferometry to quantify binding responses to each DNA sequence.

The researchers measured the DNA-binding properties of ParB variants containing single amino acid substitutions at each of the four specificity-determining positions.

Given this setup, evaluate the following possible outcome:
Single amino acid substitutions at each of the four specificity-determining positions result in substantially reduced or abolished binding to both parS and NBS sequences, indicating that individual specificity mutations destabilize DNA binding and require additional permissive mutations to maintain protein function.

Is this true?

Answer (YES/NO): NO